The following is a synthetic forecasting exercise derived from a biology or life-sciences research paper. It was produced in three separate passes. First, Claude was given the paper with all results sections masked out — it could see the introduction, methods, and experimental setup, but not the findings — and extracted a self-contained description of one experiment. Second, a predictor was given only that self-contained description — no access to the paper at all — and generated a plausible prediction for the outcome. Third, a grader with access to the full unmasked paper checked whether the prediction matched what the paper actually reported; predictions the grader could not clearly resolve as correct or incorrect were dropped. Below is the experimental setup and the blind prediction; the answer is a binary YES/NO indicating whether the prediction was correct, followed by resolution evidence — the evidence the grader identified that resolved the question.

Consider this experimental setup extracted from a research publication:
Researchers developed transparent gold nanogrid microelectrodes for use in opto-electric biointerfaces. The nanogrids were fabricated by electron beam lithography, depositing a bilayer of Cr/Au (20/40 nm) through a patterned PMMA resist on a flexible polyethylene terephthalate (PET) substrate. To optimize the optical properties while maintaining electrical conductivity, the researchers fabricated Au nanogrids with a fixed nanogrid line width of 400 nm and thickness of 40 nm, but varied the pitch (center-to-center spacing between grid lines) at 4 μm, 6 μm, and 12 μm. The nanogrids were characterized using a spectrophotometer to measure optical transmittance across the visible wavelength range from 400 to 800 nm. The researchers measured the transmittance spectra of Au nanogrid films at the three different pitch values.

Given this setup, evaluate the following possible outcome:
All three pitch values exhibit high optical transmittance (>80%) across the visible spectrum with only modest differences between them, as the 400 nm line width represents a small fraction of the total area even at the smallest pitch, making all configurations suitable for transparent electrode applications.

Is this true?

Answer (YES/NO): NO